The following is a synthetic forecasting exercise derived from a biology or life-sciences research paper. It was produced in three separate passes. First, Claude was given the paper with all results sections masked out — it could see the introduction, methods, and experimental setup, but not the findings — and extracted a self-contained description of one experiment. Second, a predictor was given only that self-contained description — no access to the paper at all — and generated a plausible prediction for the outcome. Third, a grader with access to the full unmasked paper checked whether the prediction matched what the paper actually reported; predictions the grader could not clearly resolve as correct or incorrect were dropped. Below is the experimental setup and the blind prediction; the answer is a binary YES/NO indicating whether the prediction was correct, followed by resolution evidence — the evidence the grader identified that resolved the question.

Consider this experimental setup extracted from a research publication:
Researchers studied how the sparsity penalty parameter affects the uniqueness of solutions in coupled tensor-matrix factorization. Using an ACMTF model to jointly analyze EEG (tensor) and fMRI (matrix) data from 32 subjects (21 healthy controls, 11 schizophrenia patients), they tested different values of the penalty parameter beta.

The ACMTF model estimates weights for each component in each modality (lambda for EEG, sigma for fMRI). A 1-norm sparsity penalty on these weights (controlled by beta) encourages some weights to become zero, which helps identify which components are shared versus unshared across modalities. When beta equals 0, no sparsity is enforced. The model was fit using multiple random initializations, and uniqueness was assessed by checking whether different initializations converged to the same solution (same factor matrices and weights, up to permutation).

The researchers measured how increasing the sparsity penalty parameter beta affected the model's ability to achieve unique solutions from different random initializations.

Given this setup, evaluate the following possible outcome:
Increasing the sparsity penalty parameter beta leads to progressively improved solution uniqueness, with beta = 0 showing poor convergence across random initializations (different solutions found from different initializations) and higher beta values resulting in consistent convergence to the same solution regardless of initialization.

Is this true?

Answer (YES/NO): NO